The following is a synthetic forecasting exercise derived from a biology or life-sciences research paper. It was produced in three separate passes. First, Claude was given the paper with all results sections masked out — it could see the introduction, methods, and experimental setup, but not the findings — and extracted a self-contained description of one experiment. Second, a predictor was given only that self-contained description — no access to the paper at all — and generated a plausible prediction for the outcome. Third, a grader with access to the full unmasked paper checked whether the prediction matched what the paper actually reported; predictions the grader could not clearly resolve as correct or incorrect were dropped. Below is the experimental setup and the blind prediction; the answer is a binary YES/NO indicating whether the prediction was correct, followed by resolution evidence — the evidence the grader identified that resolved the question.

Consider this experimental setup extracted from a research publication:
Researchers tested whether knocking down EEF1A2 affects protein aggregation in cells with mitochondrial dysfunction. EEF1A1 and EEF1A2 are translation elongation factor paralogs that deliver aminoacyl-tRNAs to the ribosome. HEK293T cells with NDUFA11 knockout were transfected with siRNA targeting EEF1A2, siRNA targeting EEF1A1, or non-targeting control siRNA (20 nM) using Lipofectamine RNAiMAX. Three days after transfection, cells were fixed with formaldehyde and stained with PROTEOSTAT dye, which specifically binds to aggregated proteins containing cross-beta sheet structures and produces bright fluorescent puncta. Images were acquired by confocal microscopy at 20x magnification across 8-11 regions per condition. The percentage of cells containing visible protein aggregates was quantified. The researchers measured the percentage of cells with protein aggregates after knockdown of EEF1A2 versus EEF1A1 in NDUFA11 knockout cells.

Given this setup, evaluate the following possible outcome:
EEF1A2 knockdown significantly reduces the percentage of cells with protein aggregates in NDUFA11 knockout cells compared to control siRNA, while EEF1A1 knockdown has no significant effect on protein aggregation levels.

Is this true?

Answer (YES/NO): NO